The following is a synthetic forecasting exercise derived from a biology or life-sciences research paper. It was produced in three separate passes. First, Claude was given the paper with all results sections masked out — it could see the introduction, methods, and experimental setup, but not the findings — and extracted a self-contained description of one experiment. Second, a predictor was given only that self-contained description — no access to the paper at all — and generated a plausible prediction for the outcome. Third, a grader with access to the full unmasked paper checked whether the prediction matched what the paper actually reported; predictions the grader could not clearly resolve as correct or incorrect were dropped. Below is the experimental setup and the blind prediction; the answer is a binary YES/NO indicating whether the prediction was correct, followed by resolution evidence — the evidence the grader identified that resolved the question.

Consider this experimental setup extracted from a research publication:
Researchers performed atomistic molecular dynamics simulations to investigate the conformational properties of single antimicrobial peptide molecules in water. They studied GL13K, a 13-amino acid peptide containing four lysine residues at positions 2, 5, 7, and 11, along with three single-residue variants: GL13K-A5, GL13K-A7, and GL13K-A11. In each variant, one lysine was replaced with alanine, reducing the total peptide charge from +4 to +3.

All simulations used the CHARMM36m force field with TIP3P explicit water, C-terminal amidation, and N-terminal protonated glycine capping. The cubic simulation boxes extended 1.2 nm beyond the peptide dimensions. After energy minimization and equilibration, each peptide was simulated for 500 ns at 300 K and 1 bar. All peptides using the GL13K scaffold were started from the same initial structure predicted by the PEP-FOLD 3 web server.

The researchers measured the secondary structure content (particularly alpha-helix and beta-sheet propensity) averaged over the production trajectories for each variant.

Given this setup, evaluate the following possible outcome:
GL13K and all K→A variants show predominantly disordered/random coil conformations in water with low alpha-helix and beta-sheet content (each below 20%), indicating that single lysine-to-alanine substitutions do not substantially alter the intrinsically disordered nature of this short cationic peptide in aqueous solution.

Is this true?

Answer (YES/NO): YES